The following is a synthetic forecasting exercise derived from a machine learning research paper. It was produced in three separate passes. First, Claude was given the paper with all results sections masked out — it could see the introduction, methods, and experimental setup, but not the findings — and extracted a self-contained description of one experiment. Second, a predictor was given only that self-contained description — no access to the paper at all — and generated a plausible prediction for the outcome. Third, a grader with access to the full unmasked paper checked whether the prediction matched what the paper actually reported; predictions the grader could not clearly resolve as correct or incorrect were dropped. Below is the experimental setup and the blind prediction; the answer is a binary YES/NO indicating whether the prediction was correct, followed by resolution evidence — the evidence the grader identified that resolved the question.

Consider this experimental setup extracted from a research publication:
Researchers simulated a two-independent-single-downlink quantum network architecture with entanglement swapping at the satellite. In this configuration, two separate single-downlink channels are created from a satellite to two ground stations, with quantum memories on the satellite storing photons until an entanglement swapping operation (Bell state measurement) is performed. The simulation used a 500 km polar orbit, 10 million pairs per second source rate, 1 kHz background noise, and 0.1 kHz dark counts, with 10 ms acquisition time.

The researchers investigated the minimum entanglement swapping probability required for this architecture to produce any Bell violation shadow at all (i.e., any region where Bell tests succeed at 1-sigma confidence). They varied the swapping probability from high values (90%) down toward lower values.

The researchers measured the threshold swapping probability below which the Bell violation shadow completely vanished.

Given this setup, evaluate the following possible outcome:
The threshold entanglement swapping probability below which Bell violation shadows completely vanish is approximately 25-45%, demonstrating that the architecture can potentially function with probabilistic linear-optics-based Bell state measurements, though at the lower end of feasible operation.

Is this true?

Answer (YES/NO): NO